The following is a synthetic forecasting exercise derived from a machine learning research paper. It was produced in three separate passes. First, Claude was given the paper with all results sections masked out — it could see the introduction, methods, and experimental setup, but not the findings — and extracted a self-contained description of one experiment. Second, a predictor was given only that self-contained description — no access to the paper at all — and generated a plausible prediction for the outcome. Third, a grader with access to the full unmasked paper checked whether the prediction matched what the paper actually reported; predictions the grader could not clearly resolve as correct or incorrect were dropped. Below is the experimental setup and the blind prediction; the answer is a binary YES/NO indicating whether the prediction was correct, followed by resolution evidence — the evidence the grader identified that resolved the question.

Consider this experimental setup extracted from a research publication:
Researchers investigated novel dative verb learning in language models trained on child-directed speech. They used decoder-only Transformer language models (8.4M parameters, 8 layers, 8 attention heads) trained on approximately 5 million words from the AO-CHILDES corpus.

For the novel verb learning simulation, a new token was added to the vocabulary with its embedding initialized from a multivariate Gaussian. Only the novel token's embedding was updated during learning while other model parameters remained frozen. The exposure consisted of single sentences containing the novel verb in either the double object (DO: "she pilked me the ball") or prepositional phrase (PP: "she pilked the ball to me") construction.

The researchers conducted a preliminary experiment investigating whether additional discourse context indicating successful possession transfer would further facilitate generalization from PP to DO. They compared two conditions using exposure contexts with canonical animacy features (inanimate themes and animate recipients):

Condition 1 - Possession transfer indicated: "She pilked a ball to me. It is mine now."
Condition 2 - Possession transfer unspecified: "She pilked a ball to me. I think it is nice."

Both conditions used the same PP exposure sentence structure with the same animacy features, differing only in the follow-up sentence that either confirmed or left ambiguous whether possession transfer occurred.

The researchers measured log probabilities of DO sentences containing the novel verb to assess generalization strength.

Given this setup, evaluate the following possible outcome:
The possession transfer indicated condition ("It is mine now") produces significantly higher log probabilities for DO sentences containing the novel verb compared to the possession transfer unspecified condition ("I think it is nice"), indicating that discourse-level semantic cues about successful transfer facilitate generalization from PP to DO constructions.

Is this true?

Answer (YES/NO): NO